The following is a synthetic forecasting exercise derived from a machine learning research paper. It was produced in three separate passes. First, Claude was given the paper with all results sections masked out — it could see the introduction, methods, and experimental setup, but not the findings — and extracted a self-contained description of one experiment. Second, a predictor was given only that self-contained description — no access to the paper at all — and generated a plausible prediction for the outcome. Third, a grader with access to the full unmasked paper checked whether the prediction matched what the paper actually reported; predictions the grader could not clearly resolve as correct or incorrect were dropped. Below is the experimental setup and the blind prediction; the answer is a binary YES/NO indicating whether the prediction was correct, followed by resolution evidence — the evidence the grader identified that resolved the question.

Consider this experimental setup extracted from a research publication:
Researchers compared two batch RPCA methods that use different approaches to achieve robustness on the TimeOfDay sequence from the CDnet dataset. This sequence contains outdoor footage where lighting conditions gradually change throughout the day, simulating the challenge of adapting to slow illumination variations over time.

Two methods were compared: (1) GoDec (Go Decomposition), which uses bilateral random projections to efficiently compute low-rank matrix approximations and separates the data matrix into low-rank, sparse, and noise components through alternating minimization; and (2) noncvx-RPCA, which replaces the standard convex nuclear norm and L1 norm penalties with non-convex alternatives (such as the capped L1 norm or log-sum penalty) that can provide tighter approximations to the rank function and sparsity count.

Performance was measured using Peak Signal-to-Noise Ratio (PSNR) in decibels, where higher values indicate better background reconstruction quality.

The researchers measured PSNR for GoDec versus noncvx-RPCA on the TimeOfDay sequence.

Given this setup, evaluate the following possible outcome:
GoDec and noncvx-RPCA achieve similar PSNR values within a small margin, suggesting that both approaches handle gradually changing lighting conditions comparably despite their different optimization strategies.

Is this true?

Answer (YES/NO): YES